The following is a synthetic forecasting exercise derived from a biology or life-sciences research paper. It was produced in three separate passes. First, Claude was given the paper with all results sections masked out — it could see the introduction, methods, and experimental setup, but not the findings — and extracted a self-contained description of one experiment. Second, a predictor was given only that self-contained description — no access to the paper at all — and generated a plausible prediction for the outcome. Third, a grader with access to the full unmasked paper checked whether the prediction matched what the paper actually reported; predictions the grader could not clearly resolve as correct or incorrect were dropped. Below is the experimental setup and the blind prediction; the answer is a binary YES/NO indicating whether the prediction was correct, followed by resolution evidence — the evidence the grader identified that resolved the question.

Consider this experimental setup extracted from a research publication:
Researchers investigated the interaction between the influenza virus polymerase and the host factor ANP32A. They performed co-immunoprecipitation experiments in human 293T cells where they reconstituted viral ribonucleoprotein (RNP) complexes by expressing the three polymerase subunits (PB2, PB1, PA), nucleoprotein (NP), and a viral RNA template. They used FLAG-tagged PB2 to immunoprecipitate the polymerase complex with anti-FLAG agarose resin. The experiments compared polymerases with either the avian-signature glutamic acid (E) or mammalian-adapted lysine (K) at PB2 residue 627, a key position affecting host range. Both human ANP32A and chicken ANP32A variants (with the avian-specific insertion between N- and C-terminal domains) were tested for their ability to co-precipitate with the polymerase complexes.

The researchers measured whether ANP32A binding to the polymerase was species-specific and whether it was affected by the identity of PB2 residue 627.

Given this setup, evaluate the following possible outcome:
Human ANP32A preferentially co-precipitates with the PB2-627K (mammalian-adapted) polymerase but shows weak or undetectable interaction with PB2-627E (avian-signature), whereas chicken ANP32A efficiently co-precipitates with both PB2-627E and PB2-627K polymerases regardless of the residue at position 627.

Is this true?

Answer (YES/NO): NO